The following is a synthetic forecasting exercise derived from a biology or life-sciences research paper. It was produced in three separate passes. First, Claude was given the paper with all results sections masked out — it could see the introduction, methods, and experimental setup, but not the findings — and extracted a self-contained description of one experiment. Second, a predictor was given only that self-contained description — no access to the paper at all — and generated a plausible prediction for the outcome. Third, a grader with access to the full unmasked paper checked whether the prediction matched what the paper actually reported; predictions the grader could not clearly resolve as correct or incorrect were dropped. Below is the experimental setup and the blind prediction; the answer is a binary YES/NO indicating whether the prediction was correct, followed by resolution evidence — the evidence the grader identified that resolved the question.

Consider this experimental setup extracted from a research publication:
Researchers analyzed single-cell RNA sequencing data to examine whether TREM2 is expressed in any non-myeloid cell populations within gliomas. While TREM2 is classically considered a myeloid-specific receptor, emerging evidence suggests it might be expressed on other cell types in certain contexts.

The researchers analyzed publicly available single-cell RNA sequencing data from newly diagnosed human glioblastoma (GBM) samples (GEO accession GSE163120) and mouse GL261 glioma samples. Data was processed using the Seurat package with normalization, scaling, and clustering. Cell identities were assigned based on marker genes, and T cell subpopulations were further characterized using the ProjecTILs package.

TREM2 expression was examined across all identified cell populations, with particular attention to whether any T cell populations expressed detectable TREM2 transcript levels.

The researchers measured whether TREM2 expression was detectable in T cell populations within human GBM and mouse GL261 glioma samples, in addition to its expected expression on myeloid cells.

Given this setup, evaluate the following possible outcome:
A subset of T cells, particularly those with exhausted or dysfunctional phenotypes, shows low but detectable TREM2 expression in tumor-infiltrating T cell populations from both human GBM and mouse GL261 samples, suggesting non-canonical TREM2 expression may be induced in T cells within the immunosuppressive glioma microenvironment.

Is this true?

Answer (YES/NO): NO